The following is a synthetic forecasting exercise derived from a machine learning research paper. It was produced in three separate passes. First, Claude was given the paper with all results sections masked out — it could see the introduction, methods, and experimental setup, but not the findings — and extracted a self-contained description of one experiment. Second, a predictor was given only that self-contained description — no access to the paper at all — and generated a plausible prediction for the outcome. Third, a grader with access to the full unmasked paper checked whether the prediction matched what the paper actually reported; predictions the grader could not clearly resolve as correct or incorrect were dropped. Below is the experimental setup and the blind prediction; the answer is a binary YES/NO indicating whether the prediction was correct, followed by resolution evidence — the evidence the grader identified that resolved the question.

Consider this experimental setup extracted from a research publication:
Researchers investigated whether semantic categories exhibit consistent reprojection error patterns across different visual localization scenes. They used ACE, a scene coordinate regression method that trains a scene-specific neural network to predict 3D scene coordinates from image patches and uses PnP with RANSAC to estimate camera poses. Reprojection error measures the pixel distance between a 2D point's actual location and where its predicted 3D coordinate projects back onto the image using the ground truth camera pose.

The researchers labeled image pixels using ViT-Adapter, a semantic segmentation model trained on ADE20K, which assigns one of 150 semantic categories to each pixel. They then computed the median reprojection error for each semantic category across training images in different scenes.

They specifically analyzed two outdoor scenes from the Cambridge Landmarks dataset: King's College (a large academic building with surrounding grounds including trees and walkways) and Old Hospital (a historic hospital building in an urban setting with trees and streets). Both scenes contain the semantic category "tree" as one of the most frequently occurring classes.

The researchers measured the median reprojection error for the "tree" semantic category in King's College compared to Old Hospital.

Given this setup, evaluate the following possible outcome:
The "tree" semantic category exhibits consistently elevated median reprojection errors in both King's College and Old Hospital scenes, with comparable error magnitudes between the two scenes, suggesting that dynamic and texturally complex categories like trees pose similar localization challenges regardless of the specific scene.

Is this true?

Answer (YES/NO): NO